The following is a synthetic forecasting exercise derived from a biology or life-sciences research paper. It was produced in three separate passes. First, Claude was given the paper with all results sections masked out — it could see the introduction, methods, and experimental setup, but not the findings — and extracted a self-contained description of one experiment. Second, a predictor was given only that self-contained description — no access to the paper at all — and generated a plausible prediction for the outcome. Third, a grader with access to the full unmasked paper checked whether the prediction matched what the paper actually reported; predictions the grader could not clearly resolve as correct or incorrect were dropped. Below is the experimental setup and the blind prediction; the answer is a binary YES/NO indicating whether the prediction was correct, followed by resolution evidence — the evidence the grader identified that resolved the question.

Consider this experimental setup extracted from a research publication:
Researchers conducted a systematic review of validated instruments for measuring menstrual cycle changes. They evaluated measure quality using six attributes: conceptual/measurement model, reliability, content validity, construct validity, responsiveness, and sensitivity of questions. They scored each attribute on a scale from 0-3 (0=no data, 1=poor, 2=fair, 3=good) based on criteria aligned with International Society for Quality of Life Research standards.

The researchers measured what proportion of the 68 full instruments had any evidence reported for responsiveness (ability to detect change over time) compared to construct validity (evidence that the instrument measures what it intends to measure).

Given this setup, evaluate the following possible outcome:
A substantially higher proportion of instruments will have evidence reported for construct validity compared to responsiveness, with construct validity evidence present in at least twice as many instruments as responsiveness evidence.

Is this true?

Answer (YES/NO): YES